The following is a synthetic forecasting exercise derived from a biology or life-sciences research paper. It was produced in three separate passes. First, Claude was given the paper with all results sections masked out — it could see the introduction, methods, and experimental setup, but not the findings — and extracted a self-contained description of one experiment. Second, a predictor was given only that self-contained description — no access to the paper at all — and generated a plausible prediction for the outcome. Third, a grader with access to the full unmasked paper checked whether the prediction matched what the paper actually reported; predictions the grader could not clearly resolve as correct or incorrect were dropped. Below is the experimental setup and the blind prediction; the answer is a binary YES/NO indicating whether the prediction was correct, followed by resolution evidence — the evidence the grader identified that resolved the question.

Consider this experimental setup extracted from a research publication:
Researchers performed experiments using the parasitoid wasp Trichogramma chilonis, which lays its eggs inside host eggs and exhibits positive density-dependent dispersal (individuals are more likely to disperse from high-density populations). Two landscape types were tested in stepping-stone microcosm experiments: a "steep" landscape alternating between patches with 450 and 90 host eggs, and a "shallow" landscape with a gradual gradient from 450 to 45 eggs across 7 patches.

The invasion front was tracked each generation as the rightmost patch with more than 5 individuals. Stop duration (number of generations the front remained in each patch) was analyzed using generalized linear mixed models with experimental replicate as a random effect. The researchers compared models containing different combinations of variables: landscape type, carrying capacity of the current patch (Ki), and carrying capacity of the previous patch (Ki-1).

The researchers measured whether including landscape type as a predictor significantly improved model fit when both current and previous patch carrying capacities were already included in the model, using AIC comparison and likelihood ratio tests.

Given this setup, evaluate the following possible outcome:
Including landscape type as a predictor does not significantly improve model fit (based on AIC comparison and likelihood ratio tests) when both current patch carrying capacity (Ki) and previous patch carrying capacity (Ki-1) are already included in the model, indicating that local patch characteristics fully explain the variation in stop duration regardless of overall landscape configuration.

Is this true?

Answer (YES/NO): YES